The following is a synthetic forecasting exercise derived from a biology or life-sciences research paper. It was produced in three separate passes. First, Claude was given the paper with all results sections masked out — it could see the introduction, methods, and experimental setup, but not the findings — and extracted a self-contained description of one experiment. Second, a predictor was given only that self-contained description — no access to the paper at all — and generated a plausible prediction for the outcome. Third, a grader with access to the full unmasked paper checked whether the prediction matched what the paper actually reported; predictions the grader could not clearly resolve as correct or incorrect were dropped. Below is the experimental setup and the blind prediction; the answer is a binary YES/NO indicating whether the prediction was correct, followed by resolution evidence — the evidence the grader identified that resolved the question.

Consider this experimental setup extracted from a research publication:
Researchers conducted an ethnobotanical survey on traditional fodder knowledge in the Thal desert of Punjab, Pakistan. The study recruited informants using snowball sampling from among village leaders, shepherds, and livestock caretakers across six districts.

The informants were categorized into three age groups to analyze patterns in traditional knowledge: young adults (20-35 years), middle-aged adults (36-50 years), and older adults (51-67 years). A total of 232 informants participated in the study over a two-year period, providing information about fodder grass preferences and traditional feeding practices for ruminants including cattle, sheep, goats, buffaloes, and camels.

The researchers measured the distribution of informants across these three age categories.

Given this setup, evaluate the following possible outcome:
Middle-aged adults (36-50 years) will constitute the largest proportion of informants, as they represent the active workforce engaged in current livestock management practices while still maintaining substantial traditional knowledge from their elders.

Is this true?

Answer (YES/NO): YES